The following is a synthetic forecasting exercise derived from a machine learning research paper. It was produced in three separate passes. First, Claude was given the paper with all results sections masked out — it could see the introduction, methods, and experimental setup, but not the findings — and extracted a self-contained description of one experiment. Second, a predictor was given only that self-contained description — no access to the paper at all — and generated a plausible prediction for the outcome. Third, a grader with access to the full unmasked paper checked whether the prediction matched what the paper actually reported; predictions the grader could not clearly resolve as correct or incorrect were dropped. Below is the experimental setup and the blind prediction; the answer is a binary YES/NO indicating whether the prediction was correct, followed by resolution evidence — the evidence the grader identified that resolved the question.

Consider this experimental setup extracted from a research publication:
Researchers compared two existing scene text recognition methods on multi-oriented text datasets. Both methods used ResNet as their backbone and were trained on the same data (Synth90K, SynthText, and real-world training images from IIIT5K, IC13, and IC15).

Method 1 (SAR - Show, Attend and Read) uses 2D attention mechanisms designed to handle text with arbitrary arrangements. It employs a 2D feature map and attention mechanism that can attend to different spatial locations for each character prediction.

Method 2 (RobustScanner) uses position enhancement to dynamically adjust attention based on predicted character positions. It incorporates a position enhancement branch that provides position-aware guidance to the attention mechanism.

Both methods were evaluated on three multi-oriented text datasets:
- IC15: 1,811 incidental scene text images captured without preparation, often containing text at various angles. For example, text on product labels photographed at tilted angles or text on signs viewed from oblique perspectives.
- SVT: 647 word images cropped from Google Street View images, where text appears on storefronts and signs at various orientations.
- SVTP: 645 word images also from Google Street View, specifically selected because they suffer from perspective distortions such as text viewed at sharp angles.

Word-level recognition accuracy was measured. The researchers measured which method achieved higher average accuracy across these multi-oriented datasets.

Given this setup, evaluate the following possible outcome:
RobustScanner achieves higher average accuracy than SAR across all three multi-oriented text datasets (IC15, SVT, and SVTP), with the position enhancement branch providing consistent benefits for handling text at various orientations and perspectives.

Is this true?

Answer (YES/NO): NO